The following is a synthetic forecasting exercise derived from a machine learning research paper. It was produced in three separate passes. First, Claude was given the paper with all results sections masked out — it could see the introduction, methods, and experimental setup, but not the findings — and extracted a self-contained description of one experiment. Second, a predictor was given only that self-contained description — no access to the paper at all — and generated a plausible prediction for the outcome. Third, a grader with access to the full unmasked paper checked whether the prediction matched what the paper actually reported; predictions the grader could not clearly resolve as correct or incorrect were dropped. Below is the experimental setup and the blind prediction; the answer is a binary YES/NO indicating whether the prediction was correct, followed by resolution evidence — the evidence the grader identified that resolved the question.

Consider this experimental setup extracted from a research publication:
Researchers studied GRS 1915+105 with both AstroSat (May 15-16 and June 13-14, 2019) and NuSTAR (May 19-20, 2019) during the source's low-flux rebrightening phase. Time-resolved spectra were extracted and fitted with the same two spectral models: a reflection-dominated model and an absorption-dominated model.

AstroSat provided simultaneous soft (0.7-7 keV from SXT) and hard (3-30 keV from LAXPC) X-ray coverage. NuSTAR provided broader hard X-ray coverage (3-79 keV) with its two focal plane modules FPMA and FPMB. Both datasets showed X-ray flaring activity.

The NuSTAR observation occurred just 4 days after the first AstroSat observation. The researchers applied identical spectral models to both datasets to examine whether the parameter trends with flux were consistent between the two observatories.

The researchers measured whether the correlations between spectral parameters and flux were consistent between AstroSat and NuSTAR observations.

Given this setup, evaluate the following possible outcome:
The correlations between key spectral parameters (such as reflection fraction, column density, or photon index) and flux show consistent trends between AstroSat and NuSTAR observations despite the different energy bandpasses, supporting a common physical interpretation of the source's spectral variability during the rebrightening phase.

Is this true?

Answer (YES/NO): YES